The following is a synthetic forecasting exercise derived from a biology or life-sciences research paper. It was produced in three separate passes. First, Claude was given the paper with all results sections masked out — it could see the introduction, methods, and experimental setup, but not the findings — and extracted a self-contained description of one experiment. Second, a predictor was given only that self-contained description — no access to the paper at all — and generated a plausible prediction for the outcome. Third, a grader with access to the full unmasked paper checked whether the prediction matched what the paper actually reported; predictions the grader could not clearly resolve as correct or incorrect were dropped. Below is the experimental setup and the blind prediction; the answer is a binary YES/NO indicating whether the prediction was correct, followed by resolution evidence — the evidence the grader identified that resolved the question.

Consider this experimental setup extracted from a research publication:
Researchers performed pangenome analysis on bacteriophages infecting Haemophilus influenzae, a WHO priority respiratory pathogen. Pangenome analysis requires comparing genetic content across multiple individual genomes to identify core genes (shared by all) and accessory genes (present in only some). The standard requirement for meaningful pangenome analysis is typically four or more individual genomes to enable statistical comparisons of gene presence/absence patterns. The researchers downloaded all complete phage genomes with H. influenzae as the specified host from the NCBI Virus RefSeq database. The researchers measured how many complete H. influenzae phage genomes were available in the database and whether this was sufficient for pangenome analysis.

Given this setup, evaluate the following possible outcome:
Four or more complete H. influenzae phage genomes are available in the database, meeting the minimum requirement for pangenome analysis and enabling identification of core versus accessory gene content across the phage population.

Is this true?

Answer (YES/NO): NO